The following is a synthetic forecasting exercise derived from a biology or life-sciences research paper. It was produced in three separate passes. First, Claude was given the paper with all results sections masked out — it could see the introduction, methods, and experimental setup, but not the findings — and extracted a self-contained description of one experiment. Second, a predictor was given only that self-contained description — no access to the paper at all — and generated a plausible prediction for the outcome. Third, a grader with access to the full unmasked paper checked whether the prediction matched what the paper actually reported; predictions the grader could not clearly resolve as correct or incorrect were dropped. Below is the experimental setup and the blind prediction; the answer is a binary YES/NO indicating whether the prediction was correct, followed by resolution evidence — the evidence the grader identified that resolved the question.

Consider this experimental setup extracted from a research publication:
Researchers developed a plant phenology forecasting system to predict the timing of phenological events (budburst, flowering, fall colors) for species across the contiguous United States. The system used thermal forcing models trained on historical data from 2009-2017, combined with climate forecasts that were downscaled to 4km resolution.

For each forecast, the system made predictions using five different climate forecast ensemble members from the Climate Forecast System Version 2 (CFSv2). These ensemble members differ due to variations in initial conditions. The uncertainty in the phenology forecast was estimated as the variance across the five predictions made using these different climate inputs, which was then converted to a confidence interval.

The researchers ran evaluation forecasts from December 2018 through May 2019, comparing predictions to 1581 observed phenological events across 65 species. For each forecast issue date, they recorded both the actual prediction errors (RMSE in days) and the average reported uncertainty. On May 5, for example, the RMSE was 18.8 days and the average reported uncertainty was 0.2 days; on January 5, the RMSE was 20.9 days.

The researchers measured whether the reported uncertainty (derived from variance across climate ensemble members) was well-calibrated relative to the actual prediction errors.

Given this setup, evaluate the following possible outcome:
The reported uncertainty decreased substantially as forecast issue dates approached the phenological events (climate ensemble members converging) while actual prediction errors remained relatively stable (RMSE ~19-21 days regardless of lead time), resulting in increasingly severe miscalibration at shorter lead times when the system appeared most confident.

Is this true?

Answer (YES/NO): YES